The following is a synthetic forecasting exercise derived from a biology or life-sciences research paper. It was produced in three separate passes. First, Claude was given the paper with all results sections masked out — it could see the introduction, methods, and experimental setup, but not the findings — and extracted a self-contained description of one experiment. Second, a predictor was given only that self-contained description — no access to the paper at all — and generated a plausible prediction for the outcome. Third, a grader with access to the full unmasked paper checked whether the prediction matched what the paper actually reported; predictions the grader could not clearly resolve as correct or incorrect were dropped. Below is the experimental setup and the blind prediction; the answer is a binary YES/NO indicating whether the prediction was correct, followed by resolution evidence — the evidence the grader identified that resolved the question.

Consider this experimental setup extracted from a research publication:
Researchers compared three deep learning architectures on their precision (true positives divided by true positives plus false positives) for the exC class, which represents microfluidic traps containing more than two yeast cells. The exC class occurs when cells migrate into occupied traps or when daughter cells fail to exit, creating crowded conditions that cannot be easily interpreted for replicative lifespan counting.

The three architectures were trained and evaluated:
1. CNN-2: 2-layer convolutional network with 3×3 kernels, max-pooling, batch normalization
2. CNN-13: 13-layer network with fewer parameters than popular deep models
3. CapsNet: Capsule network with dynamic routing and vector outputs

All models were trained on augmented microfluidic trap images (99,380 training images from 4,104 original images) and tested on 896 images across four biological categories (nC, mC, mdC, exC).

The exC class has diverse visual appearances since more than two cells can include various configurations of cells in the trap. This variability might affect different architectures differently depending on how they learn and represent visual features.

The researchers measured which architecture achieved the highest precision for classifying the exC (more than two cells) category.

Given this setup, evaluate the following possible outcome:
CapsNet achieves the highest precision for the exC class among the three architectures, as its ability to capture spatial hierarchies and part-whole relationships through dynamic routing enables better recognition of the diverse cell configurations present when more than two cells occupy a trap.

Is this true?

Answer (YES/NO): NO